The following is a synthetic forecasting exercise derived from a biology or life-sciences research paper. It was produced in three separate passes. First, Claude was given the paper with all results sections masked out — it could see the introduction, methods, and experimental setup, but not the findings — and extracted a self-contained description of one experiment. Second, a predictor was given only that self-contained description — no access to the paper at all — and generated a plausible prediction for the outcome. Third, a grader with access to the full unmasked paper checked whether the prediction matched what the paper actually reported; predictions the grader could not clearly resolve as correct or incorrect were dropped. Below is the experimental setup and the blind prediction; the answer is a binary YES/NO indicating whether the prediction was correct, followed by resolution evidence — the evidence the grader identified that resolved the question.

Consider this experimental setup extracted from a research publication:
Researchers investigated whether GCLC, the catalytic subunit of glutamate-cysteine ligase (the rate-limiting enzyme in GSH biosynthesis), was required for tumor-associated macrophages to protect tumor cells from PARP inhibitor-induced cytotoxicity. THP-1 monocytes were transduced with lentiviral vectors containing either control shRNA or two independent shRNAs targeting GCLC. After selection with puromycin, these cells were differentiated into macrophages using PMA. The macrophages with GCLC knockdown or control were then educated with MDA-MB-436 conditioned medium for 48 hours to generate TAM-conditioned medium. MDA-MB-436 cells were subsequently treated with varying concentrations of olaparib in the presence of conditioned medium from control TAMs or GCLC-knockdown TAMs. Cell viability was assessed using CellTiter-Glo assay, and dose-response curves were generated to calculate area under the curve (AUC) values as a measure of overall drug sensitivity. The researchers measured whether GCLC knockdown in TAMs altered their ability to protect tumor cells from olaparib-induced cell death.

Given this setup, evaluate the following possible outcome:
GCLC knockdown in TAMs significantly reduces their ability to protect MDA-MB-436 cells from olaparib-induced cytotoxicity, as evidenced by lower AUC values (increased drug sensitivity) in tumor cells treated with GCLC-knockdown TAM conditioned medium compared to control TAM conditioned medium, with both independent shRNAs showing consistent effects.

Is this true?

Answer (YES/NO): YES